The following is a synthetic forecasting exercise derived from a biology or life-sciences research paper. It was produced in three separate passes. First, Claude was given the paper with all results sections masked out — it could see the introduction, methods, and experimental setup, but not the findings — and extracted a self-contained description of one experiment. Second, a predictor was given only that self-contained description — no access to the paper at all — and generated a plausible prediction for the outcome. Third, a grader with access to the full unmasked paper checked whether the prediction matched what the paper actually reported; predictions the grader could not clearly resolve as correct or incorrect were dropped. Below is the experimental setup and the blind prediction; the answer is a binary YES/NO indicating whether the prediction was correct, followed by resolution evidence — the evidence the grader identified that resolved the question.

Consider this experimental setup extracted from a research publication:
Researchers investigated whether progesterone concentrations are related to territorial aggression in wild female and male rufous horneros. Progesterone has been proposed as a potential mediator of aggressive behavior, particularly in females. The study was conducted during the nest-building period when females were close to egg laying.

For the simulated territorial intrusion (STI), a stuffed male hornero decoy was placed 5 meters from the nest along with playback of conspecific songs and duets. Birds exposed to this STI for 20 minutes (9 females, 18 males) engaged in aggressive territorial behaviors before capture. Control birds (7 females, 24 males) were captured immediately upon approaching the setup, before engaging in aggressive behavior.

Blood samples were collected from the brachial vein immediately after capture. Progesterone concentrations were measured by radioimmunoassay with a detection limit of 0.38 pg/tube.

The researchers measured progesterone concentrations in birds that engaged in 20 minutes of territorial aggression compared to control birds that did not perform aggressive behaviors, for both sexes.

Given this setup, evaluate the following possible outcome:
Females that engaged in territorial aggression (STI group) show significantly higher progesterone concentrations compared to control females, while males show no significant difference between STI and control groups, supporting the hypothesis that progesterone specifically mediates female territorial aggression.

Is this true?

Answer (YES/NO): NO